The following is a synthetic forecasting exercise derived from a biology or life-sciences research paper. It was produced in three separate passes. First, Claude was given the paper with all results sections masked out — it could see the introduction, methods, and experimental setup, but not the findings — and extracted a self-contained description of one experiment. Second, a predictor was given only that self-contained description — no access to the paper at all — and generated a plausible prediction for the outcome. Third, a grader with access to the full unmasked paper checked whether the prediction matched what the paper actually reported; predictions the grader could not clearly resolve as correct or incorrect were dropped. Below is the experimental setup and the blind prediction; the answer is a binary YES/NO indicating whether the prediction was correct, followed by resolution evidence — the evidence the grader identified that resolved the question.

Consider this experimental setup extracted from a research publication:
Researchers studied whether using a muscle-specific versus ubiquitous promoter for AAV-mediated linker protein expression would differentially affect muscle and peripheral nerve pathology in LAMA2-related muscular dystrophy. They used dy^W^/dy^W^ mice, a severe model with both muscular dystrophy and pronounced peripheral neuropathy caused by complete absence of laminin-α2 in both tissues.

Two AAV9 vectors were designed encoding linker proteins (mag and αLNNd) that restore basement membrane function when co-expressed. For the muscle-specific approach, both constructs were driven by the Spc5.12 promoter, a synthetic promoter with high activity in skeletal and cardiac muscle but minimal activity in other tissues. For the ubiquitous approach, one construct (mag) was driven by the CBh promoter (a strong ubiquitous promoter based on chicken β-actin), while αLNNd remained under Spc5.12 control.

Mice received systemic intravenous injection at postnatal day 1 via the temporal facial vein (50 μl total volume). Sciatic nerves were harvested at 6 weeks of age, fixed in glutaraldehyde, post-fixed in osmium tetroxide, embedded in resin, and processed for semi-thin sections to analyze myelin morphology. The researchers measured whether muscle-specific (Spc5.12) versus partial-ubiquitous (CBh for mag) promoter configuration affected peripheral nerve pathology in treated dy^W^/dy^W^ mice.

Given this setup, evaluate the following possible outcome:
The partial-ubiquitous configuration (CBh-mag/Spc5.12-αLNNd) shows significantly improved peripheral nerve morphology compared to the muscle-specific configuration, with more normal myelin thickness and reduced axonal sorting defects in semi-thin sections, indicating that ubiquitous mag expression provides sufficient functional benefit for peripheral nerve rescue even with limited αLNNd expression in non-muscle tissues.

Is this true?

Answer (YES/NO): NO